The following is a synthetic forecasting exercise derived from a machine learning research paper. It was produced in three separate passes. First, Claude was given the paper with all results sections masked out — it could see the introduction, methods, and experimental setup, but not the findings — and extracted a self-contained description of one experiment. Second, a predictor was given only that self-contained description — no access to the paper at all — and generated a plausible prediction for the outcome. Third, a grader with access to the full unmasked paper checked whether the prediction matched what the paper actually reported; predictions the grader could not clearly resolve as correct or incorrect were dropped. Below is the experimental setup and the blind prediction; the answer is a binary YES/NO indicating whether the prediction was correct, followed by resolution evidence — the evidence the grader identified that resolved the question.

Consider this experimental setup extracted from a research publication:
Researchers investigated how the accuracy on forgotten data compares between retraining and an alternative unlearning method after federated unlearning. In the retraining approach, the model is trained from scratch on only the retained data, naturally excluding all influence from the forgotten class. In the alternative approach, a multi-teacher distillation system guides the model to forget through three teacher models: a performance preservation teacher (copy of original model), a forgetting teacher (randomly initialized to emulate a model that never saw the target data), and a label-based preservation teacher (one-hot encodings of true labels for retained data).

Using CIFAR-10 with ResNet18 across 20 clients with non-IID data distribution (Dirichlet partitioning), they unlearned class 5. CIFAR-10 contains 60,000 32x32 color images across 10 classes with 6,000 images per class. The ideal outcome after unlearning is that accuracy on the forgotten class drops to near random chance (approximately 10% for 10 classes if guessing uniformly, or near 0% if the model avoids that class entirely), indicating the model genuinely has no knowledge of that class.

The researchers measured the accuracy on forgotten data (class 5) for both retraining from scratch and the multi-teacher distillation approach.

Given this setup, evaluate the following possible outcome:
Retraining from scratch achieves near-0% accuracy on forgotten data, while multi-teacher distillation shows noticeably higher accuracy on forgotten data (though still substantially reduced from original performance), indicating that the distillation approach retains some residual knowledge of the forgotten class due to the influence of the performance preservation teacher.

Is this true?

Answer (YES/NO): NO